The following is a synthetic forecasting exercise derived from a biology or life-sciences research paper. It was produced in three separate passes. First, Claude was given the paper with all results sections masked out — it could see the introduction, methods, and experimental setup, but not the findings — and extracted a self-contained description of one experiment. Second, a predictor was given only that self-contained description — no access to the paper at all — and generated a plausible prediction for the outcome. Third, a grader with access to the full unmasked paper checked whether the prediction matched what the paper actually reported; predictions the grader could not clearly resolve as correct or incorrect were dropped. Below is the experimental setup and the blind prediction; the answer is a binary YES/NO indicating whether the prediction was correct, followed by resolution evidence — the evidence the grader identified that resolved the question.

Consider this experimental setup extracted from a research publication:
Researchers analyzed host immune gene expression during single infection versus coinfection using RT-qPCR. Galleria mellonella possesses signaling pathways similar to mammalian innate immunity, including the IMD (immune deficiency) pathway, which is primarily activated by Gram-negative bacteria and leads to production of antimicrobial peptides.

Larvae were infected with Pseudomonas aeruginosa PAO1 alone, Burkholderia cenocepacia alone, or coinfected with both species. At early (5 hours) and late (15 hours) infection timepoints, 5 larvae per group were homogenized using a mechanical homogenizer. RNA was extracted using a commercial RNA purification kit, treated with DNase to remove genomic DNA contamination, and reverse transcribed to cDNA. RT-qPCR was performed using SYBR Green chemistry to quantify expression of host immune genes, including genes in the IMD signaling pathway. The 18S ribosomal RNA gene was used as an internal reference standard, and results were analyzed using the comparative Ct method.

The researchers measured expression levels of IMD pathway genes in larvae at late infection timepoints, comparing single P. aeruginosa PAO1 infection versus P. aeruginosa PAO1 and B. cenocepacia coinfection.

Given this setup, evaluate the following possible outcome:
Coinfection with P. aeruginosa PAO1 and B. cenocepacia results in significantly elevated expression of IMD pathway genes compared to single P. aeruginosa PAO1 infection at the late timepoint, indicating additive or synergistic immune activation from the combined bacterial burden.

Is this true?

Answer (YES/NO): YES